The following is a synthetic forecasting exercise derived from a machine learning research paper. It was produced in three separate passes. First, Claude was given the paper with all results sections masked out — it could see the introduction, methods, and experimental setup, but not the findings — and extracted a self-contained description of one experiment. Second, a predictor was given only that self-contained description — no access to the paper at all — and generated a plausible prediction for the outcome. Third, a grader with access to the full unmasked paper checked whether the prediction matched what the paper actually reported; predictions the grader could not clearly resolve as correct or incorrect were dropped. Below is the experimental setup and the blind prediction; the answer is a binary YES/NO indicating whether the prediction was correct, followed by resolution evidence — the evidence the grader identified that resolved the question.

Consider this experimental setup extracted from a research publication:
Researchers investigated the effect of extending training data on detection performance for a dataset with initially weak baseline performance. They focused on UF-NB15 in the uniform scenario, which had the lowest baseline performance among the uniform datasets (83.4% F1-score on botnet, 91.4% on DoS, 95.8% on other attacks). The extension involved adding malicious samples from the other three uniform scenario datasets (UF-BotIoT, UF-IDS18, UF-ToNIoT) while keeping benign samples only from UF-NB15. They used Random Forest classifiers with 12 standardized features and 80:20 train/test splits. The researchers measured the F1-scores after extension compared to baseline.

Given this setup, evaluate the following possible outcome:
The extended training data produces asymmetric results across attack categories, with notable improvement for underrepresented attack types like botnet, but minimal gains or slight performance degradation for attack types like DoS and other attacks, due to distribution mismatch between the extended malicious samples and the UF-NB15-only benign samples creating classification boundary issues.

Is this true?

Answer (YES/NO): NO